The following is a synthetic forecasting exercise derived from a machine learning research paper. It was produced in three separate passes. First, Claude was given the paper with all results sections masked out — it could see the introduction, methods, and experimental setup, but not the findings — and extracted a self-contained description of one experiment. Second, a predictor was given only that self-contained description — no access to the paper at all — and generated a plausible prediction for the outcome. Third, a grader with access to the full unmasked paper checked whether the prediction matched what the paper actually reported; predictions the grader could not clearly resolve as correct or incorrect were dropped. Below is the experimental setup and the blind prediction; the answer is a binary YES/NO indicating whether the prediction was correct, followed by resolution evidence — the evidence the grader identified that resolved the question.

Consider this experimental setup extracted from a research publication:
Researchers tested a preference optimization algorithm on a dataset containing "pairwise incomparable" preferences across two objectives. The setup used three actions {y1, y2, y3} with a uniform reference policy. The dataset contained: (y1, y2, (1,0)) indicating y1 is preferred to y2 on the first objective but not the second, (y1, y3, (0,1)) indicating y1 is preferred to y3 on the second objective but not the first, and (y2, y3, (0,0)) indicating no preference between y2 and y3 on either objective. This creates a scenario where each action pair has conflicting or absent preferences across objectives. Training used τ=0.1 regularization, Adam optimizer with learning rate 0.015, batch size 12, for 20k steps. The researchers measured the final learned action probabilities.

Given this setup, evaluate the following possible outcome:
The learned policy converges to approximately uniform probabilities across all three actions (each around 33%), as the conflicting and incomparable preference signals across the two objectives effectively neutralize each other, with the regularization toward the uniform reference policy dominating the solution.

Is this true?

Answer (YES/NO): YES